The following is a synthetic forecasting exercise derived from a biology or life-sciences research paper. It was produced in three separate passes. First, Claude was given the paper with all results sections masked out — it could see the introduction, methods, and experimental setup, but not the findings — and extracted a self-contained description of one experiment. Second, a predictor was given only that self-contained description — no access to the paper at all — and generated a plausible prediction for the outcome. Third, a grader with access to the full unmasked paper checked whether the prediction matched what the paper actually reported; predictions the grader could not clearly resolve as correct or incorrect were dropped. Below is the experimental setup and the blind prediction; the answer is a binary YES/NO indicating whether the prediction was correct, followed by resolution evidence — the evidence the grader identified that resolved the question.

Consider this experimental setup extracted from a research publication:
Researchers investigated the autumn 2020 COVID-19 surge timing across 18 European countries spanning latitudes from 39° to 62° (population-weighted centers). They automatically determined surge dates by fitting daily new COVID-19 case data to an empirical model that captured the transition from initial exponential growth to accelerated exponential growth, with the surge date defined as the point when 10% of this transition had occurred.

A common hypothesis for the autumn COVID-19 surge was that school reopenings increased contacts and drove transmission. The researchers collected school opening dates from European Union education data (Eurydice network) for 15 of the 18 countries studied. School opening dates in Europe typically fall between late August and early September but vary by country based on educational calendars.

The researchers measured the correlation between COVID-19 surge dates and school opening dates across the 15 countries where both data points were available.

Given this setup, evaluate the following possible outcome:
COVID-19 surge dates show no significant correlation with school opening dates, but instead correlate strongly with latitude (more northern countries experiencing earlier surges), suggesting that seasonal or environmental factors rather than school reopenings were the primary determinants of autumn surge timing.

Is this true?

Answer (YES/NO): YES